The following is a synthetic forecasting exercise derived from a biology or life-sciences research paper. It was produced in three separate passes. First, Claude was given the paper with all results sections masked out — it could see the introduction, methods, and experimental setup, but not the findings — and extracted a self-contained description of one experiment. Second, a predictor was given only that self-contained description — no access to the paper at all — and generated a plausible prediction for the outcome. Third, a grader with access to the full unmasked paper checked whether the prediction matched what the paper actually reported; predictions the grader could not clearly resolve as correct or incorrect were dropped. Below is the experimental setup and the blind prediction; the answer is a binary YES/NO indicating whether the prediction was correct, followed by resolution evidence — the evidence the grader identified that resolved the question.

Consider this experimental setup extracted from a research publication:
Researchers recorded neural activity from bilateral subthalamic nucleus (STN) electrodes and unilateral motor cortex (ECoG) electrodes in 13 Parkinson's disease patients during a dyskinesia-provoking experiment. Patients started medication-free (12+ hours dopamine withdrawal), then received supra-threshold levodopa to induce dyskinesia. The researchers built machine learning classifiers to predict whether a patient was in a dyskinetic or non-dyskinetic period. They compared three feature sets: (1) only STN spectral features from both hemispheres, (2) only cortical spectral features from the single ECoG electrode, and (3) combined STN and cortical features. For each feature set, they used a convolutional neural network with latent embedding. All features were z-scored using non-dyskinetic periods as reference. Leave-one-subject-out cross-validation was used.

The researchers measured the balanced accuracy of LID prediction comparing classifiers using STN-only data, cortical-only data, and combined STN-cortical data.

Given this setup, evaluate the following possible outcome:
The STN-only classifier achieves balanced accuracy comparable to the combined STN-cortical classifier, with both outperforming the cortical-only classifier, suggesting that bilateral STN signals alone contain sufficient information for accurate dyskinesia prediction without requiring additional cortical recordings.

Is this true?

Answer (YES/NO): YES